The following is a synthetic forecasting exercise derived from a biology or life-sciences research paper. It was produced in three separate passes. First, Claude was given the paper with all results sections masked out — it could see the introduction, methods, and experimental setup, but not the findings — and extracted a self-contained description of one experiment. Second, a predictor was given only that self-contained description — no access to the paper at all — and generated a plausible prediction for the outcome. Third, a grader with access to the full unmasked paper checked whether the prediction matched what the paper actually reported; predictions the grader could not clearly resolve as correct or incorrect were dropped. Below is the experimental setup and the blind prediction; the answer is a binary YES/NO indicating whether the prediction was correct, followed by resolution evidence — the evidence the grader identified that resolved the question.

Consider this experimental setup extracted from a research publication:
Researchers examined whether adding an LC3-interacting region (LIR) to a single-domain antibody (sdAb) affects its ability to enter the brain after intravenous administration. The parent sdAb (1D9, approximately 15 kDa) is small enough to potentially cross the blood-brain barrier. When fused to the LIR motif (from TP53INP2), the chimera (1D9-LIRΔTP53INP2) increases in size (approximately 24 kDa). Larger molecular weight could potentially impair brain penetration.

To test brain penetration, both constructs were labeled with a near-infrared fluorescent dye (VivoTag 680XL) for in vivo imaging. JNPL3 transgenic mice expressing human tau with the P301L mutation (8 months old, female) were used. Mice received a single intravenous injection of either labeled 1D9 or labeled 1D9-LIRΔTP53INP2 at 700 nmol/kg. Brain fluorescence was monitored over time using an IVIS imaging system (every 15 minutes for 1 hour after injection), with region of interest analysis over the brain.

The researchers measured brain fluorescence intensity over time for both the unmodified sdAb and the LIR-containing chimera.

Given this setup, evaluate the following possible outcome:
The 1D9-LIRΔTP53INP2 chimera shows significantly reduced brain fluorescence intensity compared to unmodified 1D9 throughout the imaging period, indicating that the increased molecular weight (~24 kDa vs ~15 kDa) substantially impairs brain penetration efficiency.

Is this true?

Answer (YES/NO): NO